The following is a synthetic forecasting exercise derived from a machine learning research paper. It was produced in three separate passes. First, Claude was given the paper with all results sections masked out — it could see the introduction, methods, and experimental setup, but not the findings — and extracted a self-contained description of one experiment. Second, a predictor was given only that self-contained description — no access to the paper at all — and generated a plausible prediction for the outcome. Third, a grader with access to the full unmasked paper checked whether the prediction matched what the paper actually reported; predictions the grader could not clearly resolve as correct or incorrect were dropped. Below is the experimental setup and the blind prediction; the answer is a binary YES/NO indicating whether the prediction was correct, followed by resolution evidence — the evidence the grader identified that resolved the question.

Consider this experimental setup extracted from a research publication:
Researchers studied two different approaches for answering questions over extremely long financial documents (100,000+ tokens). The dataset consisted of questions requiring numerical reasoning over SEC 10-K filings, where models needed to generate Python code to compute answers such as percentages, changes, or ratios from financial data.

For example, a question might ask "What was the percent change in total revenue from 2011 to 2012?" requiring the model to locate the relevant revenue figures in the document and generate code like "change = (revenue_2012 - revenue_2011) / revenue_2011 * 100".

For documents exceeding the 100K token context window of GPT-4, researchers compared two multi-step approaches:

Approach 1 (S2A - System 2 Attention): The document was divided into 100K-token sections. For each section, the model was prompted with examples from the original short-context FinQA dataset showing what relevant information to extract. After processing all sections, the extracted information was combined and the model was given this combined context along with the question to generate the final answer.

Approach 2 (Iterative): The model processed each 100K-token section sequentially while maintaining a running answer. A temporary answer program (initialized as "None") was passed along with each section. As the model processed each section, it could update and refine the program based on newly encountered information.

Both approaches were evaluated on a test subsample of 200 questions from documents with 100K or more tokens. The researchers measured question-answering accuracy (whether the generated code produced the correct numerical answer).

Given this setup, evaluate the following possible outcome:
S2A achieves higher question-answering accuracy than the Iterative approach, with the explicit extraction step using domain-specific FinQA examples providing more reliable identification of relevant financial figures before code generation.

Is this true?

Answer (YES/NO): YES